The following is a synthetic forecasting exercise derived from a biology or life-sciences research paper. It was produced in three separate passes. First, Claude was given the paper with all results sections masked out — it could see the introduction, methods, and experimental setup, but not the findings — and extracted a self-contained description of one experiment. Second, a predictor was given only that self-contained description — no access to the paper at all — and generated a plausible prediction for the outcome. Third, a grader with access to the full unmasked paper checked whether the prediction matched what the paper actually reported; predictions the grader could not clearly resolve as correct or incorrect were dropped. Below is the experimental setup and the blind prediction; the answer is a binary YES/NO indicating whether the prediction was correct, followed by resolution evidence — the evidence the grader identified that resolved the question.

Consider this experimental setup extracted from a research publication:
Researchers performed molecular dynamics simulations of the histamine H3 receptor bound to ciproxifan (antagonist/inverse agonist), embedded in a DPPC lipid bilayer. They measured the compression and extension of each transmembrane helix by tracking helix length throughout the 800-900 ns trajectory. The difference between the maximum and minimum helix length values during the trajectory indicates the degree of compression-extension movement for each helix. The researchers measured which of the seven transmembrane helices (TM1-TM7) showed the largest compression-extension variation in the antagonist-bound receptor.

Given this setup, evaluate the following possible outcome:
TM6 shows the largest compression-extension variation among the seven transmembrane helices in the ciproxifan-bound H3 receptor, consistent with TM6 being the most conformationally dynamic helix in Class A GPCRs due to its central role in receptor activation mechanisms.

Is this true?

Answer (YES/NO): NO